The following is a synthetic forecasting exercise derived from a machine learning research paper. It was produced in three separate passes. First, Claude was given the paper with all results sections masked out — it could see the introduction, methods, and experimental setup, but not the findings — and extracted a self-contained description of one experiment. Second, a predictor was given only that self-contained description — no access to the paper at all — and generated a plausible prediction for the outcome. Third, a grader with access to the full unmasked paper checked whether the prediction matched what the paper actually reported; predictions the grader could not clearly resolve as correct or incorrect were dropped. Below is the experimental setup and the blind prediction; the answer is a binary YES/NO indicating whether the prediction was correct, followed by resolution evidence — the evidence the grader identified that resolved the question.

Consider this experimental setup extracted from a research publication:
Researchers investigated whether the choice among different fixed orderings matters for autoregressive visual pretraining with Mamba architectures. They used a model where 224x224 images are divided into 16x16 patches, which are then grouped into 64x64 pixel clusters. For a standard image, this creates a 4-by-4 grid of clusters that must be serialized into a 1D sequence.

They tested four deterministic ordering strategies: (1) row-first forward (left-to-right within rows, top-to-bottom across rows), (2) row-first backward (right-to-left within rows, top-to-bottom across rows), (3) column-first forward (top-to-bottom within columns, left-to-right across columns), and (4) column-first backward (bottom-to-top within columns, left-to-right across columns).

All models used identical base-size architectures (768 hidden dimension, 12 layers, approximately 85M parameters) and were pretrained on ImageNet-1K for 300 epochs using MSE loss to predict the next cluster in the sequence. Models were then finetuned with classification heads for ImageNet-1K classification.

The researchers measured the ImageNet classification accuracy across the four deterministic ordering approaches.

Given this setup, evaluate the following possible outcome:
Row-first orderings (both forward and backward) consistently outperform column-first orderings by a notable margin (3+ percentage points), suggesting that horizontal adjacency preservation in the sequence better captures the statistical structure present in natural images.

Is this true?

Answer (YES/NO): NO